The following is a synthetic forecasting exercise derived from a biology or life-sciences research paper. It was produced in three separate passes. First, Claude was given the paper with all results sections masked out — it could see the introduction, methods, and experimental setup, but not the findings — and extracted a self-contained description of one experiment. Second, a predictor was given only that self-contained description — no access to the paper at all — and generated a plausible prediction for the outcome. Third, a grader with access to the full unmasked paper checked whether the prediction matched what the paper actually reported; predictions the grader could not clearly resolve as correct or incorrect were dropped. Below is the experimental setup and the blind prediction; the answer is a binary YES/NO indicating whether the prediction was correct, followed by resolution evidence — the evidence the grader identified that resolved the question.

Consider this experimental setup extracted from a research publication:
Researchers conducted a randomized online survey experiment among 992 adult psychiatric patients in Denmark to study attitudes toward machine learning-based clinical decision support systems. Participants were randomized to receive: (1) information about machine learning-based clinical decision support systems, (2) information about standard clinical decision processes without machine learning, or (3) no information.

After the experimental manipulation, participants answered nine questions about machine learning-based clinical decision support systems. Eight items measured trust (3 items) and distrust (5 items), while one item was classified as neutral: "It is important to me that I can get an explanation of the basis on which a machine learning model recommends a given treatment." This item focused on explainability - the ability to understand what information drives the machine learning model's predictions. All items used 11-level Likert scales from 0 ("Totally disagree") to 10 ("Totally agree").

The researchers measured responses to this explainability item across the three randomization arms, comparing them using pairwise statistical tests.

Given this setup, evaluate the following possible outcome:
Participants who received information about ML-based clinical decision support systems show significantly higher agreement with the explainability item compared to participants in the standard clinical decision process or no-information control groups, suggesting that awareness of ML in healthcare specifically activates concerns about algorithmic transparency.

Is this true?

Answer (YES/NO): NO